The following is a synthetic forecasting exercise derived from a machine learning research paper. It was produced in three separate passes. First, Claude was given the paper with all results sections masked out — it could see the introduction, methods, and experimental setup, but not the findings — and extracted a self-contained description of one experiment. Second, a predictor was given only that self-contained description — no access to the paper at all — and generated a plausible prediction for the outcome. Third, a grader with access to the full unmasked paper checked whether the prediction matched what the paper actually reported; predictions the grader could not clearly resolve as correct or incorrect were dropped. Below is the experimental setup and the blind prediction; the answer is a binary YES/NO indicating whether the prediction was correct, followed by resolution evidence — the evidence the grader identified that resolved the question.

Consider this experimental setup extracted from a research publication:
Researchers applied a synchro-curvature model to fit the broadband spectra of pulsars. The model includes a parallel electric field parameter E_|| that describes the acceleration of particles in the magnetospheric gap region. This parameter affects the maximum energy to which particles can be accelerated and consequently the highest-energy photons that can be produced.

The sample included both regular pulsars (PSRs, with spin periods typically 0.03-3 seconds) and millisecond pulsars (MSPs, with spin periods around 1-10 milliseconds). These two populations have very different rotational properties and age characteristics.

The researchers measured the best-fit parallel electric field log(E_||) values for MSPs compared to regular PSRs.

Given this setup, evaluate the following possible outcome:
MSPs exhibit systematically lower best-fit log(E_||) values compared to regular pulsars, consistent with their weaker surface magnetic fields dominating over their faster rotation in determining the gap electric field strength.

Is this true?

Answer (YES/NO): NO